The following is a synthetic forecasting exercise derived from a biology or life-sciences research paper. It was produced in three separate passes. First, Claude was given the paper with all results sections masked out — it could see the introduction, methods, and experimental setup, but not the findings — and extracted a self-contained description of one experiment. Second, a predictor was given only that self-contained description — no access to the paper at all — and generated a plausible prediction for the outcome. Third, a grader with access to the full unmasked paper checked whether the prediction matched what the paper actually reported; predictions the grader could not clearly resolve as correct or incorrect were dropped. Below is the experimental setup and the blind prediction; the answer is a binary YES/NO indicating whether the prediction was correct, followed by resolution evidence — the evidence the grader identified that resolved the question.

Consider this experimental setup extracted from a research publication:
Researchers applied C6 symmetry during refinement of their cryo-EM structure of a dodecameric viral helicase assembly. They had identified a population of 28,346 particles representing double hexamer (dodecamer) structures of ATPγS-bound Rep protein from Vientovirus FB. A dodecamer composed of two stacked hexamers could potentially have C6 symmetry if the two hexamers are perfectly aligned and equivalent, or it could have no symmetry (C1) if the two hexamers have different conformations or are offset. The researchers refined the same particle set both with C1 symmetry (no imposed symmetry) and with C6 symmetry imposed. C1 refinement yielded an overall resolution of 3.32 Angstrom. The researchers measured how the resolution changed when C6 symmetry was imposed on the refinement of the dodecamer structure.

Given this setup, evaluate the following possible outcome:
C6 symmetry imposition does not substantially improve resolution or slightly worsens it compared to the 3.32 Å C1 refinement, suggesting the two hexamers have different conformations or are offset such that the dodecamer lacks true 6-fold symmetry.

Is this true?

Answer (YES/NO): NO